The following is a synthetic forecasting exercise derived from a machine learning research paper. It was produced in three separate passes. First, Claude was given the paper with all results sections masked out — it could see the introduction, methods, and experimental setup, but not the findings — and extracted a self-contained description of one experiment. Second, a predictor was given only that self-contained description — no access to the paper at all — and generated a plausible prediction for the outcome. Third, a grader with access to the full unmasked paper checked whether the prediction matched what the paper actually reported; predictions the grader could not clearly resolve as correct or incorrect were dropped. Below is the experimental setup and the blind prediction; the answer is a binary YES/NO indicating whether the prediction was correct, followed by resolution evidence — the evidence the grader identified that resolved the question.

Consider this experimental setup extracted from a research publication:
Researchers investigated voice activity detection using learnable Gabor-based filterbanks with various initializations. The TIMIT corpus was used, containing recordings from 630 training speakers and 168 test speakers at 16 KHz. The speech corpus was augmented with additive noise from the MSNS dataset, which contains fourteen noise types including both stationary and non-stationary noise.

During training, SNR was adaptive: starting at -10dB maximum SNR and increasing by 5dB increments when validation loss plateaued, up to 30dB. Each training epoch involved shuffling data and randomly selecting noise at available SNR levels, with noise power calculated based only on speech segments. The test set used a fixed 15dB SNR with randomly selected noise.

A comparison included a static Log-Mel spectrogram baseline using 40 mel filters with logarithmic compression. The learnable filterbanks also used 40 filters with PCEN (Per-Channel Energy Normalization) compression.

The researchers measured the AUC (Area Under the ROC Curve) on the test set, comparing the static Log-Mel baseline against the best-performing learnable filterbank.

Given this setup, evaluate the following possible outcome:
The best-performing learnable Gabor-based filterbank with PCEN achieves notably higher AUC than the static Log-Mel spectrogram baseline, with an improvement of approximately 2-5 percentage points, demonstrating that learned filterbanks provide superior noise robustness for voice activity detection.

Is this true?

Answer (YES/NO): NO